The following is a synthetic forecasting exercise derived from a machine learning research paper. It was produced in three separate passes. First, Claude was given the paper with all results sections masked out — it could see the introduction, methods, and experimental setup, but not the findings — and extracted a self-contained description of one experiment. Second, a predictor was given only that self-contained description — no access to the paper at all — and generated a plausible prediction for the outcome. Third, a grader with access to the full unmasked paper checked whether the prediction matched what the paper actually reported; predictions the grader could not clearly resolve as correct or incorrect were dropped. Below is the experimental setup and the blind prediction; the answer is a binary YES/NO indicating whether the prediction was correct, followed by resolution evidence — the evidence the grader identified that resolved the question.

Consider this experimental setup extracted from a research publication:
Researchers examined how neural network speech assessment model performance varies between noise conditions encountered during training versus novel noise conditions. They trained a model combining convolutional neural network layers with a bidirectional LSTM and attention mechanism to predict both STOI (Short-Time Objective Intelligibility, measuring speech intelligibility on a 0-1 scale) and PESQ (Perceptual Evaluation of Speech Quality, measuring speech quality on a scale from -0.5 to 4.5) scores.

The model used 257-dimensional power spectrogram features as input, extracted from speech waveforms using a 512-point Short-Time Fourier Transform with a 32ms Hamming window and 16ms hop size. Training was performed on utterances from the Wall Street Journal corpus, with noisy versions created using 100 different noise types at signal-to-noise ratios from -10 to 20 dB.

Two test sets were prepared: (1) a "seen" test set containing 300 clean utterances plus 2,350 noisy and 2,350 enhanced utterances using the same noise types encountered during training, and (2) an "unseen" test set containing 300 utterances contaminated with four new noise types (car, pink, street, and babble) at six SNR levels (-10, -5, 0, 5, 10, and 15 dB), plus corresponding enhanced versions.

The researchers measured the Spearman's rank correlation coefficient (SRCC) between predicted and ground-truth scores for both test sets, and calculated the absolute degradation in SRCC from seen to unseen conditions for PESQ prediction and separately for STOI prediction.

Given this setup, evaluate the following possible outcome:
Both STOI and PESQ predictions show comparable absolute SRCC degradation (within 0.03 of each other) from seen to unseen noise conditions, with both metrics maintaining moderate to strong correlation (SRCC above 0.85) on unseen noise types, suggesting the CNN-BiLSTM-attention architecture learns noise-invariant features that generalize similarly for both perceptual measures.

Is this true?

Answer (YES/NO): NO